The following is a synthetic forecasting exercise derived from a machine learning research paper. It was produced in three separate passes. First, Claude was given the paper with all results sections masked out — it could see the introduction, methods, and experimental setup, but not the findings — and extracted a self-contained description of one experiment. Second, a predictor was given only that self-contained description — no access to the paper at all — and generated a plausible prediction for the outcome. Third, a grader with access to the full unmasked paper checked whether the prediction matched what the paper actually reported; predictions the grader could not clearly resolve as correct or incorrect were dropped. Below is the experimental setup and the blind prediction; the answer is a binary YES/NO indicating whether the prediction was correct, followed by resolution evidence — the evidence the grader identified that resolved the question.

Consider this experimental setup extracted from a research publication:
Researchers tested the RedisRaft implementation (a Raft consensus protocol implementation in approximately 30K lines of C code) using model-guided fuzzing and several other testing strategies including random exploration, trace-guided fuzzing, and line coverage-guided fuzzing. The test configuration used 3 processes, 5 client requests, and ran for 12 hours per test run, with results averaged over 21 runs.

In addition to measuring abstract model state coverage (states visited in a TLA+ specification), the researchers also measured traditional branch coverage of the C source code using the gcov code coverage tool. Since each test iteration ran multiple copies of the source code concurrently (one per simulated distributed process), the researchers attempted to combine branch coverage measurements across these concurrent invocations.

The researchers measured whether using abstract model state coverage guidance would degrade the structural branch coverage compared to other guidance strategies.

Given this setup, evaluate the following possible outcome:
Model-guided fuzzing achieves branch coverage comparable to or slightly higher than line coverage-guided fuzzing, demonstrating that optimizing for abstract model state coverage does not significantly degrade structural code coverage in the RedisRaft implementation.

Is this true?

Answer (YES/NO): YES